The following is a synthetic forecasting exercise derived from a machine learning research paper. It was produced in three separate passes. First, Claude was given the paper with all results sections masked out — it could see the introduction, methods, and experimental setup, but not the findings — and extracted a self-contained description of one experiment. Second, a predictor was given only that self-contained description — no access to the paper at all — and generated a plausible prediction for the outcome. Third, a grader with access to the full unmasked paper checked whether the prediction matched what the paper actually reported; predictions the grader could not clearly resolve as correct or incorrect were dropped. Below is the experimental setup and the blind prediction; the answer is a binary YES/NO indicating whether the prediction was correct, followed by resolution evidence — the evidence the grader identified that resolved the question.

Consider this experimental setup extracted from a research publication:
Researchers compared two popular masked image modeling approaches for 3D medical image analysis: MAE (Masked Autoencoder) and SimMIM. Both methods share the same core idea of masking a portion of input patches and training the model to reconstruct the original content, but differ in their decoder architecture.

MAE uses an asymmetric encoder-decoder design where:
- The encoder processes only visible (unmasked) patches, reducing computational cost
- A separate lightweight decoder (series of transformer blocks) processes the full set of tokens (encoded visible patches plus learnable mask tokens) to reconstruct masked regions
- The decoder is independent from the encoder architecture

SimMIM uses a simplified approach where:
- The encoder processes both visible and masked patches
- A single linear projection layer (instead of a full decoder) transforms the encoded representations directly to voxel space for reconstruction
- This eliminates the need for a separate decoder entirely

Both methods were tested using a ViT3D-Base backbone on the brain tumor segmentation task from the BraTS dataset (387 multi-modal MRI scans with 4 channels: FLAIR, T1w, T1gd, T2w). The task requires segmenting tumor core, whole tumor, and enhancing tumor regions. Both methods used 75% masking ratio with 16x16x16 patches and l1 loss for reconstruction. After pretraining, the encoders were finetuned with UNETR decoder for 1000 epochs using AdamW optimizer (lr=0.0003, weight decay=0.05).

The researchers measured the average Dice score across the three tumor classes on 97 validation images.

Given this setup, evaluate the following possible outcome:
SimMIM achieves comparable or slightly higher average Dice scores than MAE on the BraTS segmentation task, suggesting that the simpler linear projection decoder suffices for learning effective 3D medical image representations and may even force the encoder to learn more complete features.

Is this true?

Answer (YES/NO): YES